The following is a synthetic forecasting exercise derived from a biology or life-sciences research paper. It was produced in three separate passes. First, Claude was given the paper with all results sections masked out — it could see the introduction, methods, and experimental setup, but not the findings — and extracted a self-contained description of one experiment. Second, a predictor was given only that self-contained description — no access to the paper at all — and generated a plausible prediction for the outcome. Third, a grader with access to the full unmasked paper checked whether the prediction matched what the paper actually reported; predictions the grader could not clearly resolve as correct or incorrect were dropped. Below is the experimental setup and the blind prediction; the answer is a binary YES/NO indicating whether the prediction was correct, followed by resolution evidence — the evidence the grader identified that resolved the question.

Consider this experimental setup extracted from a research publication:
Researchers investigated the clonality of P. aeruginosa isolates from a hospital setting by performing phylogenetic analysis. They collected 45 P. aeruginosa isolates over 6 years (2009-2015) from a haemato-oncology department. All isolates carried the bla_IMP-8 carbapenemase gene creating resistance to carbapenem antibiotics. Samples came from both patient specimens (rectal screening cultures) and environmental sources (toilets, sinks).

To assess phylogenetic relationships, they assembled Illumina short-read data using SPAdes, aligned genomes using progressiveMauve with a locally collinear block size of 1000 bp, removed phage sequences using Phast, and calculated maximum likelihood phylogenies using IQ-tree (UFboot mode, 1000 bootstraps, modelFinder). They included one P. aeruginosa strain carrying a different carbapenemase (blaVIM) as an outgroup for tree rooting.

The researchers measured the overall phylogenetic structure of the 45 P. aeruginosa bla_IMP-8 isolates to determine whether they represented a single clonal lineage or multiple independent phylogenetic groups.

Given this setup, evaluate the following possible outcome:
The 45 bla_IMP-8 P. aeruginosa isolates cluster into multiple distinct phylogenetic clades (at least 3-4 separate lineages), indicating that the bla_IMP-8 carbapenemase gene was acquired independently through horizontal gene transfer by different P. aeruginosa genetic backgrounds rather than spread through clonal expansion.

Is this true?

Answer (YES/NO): NO